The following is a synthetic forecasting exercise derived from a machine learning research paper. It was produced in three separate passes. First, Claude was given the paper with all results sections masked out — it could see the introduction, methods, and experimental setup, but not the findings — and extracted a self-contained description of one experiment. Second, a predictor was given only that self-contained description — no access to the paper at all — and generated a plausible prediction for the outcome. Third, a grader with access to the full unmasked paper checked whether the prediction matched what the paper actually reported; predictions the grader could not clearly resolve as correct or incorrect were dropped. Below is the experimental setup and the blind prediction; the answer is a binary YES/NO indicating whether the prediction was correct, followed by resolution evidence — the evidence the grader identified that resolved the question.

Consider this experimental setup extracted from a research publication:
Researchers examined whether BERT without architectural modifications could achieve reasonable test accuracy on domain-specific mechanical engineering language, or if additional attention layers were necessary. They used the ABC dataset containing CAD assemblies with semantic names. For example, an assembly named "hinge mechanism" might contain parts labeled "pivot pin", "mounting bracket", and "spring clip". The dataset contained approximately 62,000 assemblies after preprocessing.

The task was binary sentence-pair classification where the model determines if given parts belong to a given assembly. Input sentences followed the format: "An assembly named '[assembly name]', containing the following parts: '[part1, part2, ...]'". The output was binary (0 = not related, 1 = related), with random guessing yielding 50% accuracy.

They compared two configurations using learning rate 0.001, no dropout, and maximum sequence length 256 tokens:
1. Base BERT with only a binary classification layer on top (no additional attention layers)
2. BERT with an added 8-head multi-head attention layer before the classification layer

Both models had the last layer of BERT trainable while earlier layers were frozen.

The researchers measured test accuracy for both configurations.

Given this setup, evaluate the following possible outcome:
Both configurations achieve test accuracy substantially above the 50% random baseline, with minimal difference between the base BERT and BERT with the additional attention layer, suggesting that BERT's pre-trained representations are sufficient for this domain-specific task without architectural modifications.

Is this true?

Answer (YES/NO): YES